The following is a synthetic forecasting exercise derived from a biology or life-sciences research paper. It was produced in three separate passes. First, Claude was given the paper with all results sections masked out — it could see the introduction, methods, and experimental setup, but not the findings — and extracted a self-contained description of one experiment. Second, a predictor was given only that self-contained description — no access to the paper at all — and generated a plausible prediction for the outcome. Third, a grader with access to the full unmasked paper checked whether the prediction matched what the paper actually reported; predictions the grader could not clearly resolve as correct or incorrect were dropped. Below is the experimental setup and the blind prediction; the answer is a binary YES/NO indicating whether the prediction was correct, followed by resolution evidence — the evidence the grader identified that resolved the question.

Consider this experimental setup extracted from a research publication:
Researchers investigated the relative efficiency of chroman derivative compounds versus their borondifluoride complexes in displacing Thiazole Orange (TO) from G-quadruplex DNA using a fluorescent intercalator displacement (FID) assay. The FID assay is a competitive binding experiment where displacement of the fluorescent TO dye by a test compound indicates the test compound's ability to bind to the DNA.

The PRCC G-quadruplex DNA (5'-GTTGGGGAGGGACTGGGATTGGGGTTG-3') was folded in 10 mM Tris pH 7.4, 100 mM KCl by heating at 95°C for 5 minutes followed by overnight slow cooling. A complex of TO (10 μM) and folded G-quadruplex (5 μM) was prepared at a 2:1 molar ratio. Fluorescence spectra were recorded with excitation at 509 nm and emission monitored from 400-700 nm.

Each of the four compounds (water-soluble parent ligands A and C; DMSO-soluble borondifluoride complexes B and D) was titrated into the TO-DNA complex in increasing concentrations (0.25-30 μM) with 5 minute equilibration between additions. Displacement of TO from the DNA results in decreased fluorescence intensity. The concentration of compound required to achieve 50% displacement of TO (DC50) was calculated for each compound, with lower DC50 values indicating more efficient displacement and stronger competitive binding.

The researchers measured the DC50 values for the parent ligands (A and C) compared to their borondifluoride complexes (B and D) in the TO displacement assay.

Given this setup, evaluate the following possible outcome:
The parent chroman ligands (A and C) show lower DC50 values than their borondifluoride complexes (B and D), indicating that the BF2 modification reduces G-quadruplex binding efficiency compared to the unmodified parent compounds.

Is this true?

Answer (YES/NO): NO